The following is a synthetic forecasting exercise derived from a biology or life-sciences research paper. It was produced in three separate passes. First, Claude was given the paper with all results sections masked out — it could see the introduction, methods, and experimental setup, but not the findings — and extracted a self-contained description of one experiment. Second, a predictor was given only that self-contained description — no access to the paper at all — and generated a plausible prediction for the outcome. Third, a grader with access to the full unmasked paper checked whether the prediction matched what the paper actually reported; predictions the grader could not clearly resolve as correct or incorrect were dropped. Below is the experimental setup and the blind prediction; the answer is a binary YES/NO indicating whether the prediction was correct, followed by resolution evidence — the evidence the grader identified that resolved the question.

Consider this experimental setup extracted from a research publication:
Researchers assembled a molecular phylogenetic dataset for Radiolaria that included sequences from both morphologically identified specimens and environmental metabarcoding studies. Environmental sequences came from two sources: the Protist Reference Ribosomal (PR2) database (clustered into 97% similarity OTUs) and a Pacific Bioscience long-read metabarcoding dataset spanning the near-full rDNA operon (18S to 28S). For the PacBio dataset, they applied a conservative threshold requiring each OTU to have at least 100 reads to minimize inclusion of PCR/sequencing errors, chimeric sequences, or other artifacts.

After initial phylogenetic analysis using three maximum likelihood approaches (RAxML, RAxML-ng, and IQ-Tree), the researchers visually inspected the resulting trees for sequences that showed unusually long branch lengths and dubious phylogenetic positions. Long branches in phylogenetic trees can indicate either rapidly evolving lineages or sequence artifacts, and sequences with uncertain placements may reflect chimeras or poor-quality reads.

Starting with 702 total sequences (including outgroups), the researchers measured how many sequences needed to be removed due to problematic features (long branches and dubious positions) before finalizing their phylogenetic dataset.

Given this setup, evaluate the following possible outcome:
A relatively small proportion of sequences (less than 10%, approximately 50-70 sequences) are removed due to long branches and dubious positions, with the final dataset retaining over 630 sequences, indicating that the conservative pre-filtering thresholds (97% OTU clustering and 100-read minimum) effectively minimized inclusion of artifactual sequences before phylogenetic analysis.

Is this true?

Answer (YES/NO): NO